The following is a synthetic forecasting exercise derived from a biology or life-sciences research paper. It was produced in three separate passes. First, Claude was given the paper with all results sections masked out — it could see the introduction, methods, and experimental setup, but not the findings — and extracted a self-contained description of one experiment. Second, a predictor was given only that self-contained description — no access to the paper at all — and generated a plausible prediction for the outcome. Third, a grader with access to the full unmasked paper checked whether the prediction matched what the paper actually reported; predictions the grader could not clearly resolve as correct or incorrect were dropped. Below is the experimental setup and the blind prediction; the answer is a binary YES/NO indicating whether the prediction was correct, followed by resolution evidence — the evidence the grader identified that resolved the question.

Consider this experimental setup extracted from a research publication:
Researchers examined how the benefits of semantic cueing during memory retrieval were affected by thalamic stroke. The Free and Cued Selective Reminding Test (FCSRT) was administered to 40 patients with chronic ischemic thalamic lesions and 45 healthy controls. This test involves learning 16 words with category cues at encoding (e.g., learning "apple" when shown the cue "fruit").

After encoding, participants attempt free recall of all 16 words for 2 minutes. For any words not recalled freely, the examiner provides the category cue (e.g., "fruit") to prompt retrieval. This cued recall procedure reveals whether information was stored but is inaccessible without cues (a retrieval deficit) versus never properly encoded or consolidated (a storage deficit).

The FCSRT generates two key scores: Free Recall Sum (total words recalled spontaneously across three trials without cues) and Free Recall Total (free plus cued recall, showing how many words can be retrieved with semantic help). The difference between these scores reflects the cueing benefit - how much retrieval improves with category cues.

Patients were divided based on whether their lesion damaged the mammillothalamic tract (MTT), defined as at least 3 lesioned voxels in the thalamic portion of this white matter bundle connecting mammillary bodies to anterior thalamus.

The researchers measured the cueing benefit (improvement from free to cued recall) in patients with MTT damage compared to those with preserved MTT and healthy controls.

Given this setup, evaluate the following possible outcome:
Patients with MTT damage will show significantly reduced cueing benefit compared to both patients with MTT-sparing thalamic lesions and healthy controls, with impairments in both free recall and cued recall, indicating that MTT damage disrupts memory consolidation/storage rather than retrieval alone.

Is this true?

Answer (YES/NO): YES